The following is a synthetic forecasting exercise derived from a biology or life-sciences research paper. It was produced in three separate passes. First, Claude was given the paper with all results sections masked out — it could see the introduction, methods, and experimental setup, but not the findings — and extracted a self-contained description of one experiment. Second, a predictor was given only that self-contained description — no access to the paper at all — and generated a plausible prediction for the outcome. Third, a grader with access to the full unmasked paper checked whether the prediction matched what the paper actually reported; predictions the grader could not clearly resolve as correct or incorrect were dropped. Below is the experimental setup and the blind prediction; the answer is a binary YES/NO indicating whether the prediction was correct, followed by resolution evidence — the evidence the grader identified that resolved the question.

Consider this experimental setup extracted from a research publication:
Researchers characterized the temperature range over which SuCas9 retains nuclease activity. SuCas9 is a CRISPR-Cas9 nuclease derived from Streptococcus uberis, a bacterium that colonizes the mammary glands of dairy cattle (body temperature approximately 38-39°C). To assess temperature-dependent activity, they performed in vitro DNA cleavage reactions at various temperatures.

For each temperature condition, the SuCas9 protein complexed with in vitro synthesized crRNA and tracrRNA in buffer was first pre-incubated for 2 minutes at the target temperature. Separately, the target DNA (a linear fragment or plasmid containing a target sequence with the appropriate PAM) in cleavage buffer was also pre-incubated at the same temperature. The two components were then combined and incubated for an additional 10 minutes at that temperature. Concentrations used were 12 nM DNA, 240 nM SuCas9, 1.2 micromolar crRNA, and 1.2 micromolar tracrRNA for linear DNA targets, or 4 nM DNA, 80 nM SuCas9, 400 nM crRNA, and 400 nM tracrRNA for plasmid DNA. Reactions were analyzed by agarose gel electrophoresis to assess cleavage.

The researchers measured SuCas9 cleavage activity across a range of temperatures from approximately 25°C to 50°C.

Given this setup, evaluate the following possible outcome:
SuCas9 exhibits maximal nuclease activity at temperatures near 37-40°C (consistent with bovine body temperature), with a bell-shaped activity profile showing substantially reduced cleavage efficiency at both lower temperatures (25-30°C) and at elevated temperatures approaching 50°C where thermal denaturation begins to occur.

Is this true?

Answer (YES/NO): NO